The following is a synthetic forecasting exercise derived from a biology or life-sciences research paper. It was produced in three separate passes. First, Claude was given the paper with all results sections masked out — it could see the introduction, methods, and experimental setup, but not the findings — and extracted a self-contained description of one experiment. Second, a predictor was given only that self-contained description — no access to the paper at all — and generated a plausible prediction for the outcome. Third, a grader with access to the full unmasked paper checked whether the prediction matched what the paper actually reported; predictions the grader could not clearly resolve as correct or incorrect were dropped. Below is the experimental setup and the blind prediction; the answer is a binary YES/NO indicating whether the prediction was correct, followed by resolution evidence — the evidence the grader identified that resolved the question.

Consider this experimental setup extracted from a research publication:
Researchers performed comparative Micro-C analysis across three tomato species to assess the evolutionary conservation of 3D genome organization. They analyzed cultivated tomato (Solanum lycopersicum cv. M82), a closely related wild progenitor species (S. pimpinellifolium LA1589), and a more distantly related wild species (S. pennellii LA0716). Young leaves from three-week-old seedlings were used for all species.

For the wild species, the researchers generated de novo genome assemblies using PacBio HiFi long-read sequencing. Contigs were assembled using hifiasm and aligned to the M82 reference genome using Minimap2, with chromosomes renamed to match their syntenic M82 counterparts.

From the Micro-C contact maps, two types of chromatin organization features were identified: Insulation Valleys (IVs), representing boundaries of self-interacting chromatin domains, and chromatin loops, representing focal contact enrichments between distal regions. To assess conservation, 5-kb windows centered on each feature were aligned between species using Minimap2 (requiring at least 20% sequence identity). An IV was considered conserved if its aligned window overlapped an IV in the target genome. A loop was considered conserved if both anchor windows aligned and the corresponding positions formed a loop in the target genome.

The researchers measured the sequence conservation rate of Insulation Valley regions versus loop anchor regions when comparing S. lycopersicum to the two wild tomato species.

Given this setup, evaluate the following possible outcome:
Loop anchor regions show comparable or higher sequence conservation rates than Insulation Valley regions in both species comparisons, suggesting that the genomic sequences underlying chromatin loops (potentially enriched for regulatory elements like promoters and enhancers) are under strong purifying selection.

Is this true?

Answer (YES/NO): NO